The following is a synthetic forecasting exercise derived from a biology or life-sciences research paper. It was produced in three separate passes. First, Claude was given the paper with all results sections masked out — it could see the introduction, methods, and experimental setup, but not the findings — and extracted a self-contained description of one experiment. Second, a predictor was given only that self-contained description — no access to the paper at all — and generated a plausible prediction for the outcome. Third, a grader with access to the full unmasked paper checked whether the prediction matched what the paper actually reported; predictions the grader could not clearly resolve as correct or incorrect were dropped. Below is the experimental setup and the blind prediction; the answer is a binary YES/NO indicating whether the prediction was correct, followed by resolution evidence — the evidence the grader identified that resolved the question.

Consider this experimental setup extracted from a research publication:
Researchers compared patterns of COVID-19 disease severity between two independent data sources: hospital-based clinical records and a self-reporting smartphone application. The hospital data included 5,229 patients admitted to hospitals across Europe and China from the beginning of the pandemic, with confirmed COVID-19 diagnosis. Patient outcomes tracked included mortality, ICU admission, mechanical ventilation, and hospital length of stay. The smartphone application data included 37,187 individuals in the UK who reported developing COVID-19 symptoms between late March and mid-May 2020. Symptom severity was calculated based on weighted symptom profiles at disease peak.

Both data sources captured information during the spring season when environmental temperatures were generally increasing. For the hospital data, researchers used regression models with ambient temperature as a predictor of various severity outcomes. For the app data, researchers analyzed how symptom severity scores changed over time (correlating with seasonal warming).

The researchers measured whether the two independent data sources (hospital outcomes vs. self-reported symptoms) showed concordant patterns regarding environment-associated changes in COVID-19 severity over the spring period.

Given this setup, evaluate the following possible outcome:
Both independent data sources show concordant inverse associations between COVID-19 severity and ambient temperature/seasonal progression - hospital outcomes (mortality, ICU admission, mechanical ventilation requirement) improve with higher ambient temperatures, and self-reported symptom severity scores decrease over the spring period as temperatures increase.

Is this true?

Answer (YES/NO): YES